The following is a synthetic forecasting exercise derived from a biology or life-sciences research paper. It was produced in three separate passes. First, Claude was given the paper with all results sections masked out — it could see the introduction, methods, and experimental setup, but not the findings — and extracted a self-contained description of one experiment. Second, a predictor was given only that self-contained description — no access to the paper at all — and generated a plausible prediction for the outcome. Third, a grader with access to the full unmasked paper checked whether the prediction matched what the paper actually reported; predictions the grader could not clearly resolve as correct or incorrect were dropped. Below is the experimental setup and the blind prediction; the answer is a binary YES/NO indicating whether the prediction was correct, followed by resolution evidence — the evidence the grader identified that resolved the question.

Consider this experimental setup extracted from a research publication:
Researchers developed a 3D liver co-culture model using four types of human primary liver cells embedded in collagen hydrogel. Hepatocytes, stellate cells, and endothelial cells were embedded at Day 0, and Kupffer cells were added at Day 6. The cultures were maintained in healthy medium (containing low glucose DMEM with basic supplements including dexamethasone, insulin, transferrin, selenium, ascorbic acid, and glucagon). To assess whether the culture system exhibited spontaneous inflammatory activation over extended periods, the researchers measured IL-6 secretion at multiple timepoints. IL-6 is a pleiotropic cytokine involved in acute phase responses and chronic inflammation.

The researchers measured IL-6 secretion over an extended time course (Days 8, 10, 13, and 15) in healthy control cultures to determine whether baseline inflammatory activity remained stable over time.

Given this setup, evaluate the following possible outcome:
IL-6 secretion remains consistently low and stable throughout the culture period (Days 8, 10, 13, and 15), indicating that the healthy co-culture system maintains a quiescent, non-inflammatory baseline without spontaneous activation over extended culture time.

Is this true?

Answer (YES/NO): YES